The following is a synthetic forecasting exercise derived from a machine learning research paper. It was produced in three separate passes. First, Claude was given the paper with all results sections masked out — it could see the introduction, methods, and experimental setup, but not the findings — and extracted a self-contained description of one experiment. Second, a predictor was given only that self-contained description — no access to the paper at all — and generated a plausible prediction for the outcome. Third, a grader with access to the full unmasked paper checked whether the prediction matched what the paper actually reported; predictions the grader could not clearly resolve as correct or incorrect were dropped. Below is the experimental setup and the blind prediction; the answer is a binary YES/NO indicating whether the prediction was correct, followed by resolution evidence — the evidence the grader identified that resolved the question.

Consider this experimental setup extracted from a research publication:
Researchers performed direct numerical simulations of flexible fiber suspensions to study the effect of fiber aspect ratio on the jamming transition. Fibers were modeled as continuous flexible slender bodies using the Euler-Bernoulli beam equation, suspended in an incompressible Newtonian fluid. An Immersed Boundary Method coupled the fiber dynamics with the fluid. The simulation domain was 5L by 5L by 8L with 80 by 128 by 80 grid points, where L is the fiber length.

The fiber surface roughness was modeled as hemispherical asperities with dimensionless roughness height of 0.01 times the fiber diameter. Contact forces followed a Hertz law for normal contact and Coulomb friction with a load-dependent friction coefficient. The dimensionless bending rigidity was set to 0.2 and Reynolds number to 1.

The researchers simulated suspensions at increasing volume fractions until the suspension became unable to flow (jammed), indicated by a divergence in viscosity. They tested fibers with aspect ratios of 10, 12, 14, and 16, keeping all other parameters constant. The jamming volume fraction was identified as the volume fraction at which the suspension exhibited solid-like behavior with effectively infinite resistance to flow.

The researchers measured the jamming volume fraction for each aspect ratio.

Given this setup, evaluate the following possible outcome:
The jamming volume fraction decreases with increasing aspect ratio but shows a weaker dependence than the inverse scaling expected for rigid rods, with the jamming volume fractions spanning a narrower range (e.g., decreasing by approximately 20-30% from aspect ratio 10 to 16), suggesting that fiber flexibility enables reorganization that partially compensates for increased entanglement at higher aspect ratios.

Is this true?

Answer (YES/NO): NO